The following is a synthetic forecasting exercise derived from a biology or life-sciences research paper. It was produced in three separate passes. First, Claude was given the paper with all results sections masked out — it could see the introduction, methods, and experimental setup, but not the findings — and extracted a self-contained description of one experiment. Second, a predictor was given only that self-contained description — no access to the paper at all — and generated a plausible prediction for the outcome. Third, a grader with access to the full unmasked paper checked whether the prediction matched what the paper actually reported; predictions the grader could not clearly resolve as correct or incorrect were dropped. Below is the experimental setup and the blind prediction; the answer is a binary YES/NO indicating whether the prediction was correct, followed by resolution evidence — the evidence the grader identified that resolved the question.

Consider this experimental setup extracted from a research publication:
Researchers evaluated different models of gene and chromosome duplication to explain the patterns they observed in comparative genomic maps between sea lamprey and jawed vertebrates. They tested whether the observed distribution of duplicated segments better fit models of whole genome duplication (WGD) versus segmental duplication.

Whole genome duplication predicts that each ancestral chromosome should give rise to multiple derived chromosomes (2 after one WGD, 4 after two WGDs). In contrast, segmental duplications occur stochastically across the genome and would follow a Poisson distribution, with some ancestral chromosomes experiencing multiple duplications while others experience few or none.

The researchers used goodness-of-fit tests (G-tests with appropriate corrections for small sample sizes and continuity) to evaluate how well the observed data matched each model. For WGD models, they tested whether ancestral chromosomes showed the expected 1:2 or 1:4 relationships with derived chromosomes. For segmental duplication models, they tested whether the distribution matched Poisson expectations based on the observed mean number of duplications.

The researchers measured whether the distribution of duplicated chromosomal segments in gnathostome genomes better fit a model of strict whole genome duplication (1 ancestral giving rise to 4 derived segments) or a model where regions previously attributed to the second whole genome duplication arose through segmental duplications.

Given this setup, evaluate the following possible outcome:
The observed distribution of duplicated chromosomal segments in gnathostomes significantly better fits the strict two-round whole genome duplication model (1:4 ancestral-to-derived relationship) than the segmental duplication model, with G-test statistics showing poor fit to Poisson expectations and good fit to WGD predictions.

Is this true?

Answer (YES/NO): NO